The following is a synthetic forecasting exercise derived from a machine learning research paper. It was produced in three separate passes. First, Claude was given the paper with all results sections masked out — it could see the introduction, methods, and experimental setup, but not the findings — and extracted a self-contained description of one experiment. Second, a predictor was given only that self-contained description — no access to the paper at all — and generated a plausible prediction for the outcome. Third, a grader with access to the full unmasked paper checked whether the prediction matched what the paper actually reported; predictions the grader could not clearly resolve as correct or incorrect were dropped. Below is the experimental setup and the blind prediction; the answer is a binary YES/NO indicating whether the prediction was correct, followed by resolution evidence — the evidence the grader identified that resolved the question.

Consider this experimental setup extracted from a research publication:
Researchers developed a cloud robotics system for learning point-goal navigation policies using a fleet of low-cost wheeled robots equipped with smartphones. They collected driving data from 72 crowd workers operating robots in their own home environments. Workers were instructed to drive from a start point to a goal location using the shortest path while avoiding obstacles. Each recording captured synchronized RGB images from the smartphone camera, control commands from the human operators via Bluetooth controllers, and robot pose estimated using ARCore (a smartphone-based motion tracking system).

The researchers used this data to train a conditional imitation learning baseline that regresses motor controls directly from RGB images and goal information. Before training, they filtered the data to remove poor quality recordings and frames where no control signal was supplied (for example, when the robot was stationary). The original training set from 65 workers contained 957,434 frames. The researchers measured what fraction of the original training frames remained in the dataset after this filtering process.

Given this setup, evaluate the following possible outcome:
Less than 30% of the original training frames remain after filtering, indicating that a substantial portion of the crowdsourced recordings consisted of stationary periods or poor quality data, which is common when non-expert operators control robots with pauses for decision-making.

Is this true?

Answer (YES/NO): NO